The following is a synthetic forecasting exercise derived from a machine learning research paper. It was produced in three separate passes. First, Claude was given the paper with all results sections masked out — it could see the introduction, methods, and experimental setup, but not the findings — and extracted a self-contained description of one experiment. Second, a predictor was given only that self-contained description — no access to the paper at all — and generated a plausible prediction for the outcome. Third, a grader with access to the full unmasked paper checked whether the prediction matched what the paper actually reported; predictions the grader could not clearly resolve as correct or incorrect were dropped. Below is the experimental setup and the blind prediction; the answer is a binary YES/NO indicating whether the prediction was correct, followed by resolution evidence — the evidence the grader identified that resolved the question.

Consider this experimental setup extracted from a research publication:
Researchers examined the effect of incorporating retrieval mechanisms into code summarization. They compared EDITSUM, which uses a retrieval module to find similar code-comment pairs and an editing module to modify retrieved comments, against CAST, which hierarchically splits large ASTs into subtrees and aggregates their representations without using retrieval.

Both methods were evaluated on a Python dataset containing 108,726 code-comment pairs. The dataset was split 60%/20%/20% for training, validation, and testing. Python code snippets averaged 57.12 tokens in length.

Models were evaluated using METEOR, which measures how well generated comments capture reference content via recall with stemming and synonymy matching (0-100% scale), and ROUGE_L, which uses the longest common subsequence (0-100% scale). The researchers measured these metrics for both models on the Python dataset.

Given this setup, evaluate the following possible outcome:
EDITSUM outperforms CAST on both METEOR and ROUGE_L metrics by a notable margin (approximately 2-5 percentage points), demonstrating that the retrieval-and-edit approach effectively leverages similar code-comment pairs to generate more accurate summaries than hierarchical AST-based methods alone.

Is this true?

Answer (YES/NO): NO